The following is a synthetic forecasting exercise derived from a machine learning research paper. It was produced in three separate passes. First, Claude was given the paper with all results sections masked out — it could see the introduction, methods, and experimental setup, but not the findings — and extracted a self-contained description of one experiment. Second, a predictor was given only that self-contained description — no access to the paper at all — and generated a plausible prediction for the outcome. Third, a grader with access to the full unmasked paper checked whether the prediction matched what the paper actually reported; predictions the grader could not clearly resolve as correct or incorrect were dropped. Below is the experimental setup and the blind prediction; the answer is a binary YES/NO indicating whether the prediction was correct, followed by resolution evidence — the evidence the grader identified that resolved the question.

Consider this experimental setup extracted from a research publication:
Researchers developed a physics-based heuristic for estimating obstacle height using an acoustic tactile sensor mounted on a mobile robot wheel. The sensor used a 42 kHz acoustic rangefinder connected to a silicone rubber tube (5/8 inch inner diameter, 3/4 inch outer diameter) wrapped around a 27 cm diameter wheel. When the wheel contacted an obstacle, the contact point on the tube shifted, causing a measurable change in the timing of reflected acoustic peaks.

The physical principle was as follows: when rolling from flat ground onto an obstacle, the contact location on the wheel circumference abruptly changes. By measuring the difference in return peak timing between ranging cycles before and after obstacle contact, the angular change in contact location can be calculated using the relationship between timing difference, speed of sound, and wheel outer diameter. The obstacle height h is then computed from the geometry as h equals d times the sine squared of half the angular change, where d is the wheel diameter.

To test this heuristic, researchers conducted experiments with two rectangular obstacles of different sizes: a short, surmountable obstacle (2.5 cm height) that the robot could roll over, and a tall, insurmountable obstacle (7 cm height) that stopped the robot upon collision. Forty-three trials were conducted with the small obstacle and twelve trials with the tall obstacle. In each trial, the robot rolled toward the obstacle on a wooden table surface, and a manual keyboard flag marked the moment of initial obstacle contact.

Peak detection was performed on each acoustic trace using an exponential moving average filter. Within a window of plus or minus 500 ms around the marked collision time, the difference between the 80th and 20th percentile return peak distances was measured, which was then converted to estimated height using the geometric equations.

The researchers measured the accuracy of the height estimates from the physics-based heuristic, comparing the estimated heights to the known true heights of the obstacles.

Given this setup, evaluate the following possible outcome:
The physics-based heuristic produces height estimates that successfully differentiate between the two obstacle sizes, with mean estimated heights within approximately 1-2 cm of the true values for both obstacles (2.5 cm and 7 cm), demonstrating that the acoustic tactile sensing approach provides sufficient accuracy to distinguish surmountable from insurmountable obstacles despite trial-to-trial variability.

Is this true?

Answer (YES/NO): NO